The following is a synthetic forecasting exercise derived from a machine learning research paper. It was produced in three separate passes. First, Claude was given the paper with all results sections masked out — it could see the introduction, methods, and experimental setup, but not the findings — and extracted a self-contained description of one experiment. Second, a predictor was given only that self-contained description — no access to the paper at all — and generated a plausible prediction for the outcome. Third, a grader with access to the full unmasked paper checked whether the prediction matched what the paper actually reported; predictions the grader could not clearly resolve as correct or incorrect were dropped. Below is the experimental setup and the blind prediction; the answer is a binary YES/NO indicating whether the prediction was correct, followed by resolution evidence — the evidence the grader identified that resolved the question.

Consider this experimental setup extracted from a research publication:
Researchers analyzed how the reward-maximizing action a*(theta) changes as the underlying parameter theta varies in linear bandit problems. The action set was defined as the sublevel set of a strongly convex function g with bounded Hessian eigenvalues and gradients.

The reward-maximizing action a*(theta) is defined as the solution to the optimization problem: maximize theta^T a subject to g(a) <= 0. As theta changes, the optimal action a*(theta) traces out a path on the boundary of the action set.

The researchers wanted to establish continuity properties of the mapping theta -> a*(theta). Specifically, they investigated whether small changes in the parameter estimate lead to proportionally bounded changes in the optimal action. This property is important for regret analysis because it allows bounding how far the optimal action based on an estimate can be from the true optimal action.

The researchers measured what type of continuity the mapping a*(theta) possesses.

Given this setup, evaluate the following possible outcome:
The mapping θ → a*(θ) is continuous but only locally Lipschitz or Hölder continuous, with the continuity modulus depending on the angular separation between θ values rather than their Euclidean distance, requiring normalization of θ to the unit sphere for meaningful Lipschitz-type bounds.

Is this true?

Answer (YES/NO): NO